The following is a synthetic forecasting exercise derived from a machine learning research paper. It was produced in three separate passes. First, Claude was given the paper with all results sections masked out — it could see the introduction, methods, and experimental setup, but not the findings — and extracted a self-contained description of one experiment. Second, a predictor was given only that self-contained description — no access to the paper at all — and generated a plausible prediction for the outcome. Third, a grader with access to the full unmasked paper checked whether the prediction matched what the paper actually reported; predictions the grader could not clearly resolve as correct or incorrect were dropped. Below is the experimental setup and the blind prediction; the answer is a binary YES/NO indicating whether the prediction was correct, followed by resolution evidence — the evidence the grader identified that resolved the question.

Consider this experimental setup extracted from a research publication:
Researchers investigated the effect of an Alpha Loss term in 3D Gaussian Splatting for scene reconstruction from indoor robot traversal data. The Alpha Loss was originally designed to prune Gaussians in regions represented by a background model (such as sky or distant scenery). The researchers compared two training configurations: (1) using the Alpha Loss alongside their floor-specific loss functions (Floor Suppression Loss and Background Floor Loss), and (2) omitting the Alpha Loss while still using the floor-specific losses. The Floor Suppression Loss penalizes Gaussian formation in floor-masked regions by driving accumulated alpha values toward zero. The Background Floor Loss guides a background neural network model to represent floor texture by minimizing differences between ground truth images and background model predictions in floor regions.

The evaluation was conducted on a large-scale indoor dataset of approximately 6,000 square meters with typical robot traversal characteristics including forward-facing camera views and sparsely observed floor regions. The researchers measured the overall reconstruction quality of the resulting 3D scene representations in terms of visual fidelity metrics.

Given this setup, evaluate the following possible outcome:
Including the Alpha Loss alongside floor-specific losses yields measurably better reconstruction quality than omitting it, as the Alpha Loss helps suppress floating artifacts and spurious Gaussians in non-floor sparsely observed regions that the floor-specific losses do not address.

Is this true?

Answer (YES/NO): NO